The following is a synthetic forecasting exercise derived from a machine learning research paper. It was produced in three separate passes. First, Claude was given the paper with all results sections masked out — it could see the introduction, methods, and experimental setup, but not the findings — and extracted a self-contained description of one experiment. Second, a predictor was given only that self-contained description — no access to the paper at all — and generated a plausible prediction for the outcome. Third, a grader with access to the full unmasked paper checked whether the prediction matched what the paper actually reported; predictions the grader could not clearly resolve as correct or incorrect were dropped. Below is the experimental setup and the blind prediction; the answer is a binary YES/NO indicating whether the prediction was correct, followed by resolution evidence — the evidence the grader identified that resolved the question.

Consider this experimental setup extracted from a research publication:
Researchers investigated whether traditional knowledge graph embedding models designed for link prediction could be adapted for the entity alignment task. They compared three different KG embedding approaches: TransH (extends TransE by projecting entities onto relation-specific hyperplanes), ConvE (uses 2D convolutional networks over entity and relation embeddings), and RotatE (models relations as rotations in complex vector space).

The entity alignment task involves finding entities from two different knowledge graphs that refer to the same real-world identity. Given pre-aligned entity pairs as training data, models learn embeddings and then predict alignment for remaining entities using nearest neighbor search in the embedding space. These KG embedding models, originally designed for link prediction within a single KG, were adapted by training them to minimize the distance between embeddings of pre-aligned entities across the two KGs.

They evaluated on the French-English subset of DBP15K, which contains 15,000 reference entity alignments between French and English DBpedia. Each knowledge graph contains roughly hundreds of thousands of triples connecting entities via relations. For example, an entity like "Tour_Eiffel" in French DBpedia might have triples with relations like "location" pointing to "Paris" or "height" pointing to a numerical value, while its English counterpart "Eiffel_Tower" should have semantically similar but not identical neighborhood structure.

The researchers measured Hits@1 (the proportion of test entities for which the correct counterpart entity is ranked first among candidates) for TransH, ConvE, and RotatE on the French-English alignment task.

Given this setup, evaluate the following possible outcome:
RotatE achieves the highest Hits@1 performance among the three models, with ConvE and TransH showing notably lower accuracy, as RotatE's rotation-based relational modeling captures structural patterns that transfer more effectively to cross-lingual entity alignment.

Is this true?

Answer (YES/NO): NO